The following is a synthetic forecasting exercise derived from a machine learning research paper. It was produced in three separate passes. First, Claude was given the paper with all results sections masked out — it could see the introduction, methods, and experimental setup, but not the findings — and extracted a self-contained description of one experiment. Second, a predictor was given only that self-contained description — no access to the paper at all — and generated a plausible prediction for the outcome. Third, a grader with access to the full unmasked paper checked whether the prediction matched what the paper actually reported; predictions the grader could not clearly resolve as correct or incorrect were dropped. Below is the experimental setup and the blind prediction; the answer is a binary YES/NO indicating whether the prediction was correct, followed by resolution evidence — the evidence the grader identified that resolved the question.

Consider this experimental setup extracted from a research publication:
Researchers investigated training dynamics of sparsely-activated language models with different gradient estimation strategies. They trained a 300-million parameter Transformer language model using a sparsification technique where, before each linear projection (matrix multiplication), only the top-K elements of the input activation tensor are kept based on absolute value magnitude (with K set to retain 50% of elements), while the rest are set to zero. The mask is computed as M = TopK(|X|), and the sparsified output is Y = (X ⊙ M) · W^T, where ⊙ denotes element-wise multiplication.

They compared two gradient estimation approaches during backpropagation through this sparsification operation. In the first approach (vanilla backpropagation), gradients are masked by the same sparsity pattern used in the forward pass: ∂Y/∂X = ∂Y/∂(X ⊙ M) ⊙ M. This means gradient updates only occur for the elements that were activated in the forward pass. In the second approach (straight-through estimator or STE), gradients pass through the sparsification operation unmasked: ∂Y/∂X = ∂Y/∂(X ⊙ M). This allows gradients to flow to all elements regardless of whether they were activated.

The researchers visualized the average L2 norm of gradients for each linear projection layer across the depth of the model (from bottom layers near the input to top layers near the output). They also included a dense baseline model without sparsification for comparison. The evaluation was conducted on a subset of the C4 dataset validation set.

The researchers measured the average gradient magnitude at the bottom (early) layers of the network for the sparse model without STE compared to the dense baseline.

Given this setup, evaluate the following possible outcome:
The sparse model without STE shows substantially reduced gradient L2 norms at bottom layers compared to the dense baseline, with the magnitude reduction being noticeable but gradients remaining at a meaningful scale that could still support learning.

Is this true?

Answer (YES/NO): NO